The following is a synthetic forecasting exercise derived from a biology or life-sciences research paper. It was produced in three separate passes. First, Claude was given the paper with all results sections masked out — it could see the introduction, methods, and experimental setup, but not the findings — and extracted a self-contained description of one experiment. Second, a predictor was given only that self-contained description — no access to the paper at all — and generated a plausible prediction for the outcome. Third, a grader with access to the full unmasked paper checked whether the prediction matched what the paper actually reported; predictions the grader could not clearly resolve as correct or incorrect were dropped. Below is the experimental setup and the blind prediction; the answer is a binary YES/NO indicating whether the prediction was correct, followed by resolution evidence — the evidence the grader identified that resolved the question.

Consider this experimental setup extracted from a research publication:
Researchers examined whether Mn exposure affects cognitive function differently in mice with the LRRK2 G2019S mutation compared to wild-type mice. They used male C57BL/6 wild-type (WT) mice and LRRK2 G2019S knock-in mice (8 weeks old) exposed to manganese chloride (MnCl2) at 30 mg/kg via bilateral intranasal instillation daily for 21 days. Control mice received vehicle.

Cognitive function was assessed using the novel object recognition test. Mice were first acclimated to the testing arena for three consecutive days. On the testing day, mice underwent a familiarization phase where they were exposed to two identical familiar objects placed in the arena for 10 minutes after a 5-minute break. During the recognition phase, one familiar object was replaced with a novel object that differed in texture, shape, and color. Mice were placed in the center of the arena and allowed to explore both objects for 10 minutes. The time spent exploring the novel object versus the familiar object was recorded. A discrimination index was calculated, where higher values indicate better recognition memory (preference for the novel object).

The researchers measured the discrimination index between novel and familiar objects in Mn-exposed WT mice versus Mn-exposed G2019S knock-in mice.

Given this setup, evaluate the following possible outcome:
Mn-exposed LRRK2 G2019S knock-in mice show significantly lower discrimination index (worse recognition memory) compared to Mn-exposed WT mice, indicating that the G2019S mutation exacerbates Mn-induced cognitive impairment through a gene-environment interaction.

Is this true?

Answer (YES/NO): YES